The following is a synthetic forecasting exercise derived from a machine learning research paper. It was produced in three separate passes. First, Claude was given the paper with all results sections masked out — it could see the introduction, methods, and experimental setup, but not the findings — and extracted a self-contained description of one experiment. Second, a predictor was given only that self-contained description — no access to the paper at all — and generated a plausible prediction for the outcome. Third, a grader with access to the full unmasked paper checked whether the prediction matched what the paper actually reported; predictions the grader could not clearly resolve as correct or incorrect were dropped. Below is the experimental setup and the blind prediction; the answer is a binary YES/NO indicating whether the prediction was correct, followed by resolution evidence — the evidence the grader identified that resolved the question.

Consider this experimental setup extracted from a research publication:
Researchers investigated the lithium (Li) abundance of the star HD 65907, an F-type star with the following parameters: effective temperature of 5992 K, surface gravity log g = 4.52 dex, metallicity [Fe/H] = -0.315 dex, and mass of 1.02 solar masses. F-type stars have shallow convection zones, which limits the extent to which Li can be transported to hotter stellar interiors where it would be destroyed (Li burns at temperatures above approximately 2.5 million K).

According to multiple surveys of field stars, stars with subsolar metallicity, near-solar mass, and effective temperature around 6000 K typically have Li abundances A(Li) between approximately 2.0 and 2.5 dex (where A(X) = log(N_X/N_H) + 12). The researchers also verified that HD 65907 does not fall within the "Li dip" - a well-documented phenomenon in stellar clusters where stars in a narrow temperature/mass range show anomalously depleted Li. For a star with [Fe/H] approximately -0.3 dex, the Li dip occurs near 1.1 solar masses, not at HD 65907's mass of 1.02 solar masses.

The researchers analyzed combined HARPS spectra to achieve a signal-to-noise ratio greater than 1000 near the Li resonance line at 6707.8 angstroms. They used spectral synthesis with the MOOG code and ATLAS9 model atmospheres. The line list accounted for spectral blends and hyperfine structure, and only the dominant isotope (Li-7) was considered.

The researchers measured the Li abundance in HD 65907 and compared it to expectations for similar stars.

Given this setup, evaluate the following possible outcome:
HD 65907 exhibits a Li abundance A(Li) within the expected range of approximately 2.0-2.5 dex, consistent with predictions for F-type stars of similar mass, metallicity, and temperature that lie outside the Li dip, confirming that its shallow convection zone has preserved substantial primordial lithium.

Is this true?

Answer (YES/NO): NO